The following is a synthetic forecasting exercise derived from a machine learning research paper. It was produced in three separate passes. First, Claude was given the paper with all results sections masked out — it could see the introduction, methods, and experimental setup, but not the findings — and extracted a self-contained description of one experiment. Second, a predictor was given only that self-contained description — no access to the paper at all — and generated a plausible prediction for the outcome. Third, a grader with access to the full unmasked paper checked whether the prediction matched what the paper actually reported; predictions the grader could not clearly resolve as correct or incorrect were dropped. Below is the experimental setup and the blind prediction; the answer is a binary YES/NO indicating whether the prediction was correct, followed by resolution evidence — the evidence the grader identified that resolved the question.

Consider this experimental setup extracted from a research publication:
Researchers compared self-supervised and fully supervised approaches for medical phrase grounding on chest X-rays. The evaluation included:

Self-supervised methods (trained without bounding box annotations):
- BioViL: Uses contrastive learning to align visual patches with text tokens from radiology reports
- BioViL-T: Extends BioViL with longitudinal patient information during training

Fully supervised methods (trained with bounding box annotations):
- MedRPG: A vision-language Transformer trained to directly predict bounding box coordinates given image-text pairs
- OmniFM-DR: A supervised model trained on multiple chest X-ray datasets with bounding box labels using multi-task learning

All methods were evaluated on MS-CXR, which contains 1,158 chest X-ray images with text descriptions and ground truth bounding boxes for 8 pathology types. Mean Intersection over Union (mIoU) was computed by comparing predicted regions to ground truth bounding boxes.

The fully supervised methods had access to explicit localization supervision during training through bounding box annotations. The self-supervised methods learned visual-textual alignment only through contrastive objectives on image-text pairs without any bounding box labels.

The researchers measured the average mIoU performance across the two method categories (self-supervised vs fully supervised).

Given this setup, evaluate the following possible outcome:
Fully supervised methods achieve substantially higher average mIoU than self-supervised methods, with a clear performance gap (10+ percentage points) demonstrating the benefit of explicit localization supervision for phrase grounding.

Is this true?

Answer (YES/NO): NO